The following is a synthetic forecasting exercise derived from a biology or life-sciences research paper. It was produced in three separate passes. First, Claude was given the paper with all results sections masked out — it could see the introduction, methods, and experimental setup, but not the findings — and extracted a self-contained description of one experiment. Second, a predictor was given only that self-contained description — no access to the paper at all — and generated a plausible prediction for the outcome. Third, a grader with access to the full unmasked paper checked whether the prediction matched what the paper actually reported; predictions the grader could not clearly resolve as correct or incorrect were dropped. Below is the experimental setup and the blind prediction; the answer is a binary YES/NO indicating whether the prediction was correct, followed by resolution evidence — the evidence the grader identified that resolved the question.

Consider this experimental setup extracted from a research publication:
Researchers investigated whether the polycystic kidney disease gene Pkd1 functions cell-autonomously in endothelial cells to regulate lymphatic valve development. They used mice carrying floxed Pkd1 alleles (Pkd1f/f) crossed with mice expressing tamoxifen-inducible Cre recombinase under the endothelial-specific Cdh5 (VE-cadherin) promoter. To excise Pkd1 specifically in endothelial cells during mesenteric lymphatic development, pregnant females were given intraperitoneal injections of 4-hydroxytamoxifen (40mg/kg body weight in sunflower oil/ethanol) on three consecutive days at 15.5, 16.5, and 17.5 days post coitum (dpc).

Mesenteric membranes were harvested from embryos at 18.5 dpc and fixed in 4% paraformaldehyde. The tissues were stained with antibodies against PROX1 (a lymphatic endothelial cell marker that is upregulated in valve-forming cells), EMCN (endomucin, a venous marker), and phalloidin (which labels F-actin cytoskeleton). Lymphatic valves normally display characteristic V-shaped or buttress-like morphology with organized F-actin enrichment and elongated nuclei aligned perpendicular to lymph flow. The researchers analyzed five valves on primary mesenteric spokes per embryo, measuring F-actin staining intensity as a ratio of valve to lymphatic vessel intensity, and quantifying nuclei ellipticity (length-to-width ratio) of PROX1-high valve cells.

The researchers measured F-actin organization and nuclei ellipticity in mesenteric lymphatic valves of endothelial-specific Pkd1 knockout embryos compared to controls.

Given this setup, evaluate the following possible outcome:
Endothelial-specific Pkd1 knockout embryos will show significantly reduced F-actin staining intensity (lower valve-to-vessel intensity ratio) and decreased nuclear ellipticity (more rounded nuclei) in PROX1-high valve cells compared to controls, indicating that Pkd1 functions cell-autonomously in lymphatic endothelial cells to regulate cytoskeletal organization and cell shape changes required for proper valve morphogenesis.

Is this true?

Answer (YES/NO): YES